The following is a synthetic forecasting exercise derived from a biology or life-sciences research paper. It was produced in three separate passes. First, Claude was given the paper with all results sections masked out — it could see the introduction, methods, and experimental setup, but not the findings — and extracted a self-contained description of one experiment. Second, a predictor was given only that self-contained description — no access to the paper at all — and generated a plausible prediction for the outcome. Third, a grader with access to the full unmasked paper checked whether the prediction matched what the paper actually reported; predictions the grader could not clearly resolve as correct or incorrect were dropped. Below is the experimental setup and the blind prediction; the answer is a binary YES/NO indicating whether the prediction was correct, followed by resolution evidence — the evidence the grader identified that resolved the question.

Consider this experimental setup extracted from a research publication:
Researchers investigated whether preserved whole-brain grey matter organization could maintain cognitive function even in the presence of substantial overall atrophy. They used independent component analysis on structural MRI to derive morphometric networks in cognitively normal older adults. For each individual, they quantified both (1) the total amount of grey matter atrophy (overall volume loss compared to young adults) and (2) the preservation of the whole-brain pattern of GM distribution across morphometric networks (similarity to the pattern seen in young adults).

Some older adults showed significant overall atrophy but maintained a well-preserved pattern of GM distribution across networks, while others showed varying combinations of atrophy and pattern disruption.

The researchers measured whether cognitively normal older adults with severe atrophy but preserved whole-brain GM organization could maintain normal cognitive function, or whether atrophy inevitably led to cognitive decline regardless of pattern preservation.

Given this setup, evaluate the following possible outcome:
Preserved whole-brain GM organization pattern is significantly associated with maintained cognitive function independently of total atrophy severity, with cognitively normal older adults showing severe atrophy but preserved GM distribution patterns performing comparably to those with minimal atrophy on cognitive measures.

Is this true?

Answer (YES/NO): YES